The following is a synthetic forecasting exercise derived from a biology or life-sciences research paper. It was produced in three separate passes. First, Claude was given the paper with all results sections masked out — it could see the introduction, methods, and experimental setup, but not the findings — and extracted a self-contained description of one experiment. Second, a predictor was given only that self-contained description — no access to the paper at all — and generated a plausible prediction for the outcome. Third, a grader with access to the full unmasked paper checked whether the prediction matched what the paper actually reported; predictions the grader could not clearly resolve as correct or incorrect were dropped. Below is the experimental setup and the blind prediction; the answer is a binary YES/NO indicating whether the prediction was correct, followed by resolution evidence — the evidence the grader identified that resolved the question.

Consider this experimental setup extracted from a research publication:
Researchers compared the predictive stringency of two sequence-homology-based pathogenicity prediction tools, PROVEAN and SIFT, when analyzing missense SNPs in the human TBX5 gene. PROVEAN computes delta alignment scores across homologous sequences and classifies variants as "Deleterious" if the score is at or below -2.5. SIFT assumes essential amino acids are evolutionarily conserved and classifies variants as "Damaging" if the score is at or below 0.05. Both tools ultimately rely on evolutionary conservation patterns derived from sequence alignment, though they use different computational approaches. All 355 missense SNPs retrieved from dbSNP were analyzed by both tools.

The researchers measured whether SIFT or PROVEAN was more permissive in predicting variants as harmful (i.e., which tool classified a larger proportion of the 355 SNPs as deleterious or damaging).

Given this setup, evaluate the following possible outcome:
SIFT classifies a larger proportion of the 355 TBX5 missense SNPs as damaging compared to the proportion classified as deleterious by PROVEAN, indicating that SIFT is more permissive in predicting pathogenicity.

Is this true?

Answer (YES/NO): YES